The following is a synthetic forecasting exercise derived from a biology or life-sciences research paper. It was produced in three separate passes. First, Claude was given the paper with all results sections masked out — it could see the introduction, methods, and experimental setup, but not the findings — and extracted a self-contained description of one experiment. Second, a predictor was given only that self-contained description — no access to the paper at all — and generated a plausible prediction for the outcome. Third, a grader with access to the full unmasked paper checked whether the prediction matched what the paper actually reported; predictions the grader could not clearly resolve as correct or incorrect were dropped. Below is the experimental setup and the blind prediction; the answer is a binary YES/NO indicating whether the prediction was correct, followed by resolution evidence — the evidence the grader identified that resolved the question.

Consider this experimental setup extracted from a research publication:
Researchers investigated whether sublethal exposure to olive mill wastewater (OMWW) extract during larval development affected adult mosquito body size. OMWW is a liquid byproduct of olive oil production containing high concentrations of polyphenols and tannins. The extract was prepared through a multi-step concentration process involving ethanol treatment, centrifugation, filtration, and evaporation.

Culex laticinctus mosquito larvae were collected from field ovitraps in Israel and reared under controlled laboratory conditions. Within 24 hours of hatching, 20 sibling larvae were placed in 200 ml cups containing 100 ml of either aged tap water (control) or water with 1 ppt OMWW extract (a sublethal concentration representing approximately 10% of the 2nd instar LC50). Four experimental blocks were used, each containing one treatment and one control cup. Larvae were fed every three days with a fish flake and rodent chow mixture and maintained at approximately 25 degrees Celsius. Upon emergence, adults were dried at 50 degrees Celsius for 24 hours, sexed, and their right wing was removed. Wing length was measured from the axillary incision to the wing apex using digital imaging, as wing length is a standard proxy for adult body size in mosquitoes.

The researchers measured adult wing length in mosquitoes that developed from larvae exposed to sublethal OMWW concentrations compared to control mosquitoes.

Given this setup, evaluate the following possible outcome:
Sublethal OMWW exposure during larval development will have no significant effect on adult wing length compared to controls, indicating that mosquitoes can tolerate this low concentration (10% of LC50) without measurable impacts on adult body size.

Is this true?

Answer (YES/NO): NO